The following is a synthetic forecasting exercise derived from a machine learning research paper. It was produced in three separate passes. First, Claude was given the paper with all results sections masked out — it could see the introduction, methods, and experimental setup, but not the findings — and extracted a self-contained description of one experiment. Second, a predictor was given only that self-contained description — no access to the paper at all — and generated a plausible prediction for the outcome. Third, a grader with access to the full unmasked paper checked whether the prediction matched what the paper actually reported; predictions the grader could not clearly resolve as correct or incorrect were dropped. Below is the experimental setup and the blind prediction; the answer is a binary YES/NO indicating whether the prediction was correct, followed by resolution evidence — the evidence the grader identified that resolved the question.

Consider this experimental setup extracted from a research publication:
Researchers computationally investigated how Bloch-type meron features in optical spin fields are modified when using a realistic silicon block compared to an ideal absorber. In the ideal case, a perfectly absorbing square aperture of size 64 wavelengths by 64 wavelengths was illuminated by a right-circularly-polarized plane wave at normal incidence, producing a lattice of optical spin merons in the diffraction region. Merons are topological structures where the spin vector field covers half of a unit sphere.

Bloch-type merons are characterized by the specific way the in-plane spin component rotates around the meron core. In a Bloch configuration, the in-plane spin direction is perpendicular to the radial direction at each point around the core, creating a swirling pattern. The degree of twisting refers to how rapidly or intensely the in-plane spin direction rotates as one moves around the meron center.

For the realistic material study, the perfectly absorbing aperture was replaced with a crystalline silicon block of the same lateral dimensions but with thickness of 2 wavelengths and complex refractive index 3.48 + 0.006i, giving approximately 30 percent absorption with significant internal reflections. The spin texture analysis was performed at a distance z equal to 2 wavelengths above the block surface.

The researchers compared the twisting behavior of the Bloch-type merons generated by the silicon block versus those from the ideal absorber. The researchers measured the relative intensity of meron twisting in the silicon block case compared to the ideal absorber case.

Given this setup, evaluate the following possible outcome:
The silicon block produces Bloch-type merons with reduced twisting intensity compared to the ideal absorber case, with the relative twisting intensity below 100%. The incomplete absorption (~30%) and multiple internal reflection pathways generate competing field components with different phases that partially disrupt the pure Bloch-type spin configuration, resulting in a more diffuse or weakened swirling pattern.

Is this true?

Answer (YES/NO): NO